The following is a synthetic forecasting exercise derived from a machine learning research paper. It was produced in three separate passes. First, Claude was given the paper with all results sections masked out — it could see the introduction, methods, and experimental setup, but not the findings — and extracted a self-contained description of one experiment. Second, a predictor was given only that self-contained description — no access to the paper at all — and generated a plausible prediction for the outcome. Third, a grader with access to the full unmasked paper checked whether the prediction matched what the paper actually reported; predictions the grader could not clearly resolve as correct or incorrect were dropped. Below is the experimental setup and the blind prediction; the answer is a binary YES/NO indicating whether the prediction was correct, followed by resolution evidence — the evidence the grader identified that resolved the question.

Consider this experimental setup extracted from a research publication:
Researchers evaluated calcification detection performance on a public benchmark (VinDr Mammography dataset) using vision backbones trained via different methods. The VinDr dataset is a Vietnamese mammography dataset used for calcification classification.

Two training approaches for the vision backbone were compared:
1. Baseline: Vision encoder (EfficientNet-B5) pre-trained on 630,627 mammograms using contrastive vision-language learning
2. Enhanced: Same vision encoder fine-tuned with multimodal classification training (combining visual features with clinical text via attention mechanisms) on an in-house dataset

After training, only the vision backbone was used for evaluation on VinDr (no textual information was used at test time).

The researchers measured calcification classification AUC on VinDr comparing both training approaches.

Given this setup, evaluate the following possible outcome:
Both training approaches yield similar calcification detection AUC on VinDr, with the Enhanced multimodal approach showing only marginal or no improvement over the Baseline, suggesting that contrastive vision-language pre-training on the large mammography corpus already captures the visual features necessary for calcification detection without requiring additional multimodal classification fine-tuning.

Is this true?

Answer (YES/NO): YES